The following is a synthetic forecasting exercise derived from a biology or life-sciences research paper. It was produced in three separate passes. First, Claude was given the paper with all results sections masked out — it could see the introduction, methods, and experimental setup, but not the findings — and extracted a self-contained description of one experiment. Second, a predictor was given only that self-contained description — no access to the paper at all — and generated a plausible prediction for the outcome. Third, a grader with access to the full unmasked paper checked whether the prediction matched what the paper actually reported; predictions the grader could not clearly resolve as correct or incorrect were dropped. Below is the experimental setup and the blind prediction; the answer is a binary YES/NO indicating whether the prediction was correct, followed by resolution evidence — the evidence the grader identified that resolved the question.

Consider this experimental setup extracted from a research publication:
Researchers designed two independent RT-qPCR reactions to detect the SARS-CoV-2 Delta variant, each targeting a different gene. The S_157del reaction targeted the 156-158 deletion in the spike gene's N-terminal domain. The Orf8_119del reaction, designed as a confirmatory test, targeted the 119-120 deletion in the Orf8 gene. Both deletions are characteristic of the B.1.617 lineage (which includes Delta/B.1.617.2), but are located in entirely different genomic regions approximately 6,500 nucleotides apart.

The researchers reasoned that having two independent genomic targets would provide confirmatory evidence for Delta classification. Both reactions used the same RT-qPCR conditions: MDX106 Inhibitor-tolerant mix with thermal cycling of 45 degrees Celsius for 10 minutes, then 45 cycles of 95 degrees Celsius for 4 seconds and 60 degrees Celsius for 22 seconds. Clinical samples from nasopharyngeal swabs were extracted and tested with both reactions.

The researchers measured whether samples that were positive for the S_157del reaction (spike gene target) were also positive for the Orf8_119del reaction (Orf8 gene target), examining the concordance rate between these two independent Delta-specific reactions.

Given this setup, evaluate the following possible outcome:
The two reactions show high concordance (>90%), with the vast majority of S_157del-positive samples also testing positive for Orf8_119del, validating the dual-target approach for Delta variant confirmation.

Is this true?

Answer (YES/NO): YES